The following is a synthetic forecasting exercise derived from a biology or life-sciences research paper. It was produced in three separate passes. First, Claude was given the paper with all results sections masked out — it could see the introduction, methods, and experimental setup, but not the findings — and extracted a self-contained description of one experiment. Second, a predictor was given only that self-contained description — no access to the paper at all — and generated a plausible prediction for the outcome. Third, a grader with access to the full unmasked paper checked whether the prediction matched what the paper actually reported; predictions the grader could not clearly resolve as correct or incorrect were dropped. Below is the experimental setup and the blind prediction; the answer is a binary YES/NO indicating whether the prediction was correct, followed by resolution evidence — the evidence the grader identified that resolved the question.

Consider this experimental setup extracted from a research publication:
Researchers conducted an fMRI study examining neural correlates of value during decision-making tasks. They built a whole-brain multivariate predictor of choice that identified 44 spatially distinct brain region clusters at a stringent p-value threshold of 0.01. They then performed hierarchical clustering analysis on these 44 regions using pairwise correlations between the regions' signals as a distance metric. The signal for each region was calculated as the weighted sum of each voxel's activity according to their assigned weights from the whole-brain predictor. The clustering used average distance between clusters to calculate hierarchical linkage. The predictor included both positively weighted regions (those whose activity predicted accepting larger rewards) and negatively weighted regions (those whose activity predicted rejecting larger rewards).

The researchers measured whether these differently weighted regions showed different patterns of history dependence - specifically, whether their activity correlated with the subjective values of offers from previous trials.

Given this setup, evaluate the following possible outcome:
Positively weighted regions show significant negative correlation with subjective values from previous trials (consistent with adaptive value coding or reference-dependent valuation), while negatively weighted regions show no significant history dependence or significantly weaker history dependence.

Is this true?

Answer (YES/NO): NO